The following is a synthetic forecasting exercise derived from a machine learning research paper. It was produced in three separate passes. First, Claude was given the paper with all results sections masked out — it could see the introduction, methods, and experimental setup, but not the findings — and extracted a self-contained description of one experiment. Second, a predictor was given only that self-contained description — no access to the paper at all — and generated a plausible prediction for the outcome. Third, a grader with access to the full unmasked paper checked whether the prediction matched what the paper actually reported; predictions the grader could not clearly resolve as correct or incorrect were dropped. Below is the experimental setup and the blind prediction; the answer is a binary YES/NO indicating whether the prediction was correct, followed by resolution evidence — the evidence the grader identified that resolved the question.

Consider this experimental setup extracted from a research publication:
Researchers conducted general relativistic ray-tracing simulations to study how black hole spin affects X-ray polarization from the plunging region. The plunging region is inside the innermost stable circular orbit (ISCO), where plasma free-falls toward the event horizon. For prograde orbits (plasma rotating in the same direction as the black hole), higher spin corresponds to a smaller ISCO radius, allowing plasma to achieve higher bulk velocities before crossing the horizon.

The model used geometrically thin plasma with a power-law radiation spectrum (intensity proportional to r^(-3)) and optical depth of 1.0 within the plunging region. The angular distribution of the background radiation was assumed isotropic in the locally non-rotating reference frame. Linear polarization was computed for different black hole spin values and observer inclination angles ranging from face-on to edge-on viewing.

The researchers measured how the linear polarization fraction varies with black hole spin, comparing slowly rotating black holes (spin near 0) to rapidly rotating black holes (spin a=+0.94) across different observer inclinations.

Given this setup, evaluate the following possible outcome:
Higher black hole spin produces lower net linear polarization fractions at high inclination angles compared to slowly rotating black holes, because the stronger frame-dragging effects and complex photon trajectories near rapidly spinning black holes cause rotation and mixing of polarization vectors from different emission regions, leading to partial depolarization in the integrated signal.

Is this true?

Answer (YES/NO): NO